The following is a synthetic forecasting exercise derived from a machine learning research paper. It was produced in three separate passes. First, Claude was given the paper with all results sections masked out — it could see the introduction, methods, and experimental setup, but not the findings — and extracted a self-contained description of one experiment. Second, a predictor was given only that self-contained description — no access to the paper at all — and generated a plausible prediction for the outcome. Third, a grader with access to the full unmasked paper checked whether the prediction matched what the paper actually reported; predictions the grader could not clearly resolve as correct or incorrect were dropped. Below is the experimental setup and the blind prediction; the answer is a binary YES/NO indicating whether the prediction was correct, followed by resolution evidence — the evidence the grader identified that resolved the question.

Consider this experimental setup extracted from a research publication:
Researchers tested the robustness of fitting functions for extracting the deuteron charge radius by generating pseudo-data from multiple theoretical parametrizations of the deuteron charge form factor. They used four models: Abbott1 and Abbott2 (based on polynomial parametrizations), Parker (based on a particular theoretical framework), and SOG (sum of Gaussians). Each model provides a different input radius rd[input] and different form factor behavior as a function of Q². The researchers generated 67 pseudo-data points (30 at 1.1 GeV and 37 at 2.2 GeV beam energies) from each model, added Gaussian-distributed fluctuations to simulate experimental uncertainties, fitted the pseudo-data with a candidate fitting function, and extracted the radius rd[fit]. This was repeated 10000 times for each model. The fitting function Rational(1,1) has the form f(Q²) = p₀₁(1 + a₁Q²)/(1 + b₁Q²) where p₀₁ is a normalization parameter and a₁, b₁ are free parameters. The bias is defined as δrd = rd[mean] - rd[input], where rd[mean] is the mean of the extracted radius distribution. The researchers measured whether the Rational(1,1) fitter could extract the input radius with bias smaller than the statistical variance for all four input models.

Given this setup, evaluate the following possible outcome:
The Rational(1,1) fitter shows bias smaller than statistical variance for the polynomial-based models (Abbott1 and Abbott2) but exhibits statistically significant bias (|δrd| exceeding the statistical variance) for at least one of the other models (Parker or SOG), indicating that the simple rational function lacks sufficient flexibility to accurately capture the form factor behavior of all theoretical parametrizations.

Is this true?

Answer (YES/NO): NO